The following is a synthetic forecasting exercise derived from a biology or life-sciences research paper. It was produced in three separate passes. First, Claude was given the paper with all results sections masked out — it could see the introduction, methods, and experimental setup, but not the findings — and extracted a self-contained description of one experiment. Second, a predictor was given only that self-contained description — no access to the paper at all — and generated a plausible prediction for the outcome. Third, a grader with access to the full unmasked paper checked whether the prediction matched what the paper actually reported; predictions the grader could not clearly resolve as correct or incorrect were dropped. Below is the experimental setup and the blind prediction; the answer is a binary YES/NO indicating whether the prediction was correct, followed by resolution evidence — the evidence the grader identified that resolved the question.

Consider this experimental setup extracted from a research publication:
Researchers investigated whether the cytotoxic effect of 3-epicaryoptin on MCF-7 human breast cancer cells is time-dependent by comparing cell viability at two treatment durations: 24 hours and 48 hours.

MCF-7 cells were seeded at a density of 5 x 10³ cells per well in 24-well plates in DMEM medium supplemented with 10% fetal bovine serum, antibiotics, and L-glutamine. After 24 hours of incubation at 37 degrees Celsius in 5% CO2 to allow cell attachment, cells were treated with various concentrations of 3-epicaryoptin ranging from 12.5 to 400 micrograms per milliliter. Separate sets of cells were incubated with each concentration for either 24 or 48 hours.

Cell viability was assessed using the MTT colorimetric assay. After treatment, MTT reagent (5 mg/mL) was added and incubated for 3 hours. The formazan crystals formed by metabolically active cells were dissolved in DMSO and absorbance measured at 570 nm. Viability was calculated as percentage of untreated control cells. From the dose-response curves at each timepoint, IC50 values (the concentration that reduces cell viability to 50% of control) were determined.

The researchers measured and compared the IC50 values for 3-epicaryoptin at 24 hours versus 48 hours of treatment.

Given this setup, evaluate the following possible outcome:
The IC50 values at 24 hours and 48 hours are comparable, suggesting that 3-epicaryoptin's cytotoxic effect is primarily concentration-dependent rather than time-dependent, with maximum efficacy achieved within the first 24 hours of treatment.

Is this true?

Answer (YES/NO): NO